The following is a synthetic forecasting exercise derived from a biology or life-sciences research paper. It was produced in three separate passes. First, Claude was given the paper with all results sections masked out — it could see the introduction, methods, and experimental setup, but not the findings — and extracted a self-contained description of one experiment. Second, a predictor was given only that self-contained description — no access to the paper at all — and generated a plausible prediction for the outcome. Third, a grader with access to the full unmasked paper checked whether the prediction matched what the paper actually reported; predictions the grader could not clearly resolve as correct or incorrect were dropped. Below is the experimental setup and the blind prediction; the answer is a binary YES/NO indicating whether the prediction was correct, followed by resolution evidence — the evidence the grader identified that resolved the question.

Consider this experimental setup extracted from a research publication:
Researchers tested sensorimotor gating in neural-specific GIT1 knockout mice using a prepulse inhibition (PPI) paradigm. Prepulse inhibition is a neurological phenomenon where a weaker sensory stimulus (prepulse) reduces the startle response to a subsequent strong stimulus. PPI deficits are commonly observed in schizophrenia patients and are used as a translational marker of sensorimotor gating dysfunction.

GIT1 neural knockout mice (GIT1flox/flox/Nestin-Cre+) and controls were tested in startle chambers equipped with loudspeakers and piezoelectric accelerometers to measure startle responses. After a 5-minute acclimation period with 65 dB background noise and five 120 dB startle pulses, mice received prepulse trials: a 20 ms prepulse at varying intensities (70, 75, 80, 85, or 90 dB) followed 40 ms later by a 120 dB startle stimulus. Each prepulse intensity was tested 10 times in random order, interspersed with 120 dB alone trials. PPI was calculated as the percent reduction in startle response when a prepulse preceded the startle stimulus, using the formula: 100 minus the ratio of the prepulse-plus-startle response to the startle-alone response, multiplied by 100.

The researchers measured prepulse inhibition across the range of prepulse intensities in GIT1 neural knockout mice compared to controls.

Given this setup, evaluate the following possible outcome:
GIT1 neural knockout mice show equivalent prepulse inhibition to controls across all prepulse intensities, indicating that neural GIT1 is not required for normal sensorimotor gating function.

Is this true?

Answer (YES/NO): YES